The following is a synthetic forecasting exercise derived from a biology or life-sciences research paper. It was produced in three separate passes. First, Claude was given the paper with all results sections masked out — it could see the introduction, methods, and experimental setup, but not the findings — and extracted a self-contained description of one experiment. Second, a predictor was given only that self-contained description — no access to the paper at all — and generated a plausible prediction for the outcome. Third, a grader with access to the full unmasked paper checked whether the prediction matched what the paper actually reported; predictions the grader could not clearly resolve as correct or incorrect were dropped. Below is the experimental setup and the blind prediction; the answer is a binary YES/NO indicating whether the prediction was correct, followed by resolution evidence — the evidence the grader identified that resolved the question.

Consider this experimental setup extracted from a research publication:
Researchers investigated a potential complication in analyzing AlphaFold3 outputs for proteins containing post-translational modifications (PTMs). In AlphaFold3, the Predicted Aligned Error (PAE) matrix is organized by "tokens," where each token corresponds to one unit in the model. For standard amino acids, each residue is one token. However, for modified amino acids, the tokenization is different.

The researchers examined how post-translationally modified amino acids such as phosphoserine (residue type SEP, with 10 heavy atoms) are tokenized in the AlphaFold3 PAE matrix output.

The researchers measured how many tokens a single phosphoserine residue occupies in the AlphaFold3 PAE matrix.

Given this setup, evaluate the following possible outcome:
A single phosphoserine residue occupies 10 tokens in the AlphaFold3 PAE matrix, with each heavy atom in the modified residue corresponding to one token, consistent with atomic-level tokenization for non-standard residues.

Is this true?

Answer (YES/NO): YES